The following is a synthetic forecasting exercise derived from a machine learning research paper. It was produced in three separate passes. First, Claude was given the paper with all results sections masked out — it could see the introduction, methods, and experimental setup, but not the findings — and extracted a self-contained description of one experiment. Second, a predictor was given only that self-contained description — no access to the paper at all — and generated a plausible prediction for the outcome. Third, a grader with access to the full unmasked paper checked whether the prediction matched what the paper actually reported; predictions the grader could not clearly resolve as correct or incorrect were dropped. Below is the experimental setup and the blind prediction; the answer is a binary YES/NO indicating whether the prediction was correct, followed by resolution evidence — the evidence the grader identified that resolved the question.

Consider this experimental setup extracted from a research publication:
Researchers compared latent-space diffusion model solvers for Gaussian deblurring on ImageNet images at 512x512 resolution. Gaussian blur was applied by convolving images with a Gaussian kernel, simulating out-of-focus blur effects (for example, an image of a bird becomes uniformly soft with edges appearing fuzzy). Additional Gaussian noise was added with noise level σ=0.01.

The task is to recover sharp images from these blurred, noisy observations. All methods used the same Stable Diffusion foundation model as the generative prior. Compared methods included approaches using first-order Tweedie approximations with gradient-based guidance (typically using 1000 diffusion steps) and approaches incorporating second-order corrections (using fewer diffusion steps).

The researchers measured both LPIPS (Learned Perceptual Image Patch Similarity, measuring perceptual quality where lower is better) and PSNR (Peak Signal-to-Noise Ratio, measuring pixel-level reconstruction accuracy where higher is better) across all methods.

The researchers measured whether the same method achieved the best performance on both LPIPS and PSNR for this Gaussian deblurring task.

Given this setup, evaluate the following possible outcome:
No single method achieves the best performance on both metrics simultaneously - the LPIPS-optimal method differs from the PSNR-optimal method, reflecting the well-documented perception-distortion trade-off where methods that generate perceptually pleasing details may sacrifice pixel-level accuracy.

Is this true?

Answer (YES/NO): YES